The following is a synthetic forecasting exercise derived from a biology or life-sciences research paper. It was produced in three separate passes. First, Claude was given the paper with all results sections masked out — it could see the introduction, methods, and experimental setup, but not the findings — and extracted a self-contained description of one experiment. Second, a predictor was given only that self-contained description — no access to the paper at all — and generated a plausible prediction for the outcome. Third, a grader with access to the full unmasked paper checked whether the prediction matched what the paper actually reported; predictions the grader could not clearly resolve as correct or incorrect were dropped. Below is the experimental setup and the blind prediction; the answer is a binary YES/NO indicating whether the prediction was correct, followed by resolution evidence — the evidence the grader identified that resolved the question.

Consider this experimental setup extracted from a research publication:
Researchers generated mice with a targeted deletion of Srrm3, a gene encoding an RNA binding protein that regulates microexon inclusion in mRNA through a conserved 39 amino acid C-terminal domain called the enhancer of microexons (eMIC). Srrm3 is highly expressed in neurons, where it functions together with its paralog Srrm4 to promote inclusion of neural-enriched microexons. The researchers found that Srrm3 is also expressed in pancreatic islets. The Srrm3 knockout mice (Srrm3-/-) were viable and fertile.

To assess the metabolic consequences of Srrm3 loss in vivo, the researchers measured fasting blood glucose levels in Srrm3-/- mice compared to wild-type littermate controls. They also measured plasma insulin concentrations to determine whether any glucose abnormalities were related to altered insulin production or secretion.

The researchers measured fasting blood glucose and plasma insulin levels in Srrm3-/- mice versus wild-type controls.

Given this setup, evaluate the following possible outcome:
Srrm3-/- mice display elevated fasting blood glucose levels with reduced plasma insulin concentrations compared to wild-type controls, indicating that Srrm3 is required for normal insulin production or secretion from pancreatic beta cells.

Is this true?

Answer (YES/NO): NO